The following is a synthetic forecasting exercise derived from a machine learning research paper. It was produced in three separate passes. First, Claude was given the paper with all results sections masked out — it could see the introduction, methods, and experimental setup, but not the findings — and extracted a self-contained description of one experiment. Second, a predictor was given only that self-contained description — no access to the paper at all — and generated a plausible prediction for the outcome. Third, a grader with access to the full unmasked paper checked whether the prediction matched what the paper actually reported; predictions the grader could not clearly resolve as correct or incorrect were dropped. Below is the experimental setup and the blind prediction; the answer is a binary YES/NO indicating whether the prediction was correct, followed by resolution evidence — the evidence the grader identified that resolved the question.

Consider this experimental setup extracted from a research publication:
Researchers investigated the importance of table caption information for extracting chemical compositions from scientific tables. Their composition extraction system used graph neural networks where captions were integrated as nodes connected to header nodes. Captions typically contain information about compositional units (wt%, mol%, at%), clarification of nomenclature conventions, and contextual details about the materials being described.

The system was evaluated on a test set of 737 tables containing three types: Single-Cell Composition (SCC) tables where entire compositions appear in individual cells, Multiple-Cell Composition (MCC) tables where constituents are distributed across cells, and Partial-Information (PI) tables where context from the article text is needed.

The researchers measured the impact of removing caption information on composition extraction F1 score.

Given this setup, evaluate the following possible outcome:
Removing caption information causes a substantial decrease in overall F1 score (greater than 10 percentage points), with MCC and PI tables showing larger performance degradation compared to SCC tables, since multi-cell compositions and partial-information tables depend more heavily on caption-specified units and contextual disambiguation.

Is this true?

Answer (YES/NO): NO